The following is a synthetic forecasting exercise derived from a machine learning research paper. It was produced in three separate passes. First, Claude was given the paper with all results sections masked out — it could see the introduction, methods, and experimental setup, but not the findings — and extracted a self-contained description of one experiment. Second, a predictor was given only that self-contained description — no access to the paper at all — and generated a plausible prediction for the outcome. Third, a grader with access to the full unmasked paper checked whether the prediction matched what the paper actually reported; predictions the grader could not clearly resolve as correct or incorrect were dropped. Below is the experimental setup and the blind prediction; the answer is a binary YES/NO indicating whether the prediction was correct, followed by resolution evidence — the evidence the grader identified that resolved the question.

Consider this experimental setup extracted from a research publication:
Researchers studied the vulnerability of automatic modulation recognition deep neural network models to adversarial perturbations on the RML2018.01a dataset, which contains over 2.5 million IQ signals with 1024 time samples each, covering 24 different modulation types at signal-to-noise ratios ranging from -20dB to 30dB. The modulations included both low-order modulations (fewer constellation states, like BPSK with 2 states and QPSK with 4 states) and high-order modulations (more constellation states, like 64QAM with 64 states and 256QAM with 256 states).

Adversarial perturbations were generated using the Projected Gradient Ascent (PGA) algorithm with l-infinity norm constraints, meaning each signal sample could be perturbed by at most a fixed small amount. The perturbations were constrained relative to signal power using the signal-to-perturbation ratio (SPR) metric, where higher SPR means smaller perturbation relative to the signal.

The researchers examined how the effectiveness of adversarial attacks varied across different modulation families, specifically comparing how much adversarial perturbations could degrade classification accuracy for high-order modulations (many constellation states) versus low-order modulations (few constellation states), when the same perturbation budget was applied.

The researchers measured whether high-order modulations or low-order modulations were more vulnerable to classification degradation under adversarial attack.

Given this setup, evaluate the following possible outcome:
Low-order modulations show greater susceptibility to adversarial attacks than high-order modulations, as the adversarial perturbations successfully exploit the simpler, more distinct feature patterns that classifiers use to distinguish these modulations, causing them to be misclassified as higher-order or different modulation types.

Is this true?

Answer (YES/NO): NO